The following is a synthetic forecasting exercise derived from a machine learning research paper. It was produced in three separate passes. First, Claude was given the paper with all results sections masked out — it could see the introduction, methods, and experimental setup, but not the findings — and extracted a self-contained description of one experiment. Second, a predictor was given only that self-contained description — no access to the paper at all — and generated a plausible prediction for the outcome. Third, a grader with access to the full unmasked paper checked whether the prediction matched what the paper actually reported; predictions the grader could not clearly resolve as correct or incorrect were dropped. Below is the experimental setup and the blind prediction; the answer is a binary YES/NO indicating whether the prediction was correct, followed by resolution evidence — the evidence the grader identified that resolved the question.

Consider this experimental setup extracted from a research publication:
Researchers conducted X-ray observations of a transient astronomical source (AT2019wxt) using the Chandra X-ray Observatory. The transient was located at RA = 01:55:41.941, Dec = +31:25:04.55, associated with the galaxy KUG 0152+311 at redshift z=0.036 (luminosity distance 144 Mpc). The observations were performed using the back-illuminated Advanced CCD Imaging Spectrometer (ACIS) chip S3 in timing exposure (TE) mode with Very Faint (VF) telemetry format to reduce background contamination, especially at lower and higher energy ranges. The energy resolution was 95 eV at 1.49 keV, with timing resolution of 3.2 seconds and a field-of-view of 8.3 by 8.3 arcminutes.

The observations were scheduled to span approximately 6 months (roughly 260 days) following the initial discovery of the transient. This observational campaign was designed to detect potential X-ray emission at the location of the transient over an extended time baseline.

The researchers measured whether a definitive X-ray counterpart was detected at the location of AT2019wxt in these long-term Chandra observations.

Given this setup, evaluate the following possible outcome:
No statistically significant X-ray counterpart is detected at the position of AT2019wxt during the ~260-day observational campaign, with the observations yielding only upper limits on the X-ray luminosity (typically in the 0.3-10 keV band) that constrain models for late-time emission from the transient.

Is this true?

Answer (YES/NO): YES